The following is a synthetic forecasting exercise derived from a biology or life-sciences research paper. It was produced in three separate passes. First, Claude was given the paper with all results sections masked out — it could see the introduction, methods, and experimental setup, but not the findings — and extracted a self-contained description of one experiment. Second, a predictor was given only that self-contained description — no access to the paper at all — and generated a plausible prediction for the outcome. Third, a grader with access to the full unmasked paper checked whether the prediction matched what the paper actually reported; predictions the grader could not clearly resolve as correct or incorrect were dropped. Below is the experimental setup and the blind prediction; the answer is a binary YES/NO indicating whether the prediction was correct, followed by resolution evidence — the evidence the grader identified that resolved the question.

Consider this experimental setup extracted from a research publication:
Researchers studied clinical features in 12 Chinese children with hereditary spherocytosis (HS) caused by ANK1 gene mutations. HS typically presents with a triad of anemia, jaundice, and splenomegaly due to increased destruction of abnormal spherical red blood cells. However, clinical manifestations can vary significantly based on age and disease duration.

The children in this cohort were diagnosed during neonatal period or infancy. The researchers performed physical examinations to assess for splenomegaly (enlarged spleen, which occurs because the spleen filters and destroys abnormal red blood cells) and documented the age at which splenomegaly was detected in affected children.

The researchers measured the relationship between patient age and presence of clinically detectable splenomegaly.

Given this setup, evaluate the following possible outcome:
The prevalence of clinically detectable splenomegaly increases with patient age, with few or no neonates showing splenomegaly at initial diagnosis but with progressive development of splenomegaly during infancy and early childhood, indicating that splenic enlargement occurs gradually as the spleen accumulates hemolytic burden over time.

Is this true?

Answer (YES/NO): YES